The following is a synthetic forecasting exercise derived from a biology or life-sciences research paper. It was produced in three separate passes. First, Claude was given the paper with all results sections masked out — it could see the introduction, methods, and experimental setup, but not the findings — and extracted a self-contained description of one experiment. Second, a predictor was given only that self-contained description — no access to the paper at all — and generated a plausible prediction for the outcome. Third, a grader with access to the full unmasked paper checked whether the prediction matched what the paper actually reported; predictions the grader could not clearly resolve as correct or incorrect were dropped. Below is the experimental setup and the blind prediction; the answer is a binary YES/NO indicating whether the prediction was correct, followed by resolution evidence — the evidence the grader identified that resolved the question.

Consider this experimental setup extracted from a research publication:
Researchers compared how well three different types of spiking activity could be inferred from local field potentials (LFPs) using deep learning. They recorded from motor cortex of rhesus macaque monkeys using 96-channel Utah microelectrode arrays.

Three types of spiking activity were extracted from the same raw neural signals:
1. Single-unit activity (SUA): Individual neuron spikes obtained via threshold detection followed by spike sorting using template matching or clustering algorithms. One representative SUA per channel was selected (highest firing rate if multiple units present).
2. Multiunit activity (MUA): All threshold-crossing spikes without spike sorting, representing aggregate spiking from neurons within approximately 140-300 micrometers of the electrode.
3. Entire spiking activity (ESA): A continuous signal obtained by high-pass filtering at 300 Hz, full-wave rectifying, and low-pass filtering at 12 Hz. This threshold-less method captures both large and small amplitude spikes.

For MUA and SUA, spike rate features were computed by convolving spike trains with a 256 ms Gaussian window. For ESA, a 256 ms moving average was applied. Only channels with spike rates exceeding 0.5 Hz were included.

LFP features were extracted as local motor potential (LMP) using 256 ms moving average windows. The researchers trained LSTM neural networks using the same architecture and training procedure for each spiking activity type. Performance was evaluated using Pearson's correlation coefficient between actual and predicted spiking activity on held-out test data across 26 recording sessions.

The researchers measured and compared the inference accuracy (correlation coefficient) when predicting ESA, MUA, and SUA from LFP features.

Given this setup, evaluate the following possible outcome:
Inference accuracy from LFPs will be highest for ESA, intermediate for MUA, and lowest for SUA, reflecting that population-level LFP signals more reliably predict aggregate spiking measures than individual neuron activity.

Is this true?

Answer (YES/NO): YES